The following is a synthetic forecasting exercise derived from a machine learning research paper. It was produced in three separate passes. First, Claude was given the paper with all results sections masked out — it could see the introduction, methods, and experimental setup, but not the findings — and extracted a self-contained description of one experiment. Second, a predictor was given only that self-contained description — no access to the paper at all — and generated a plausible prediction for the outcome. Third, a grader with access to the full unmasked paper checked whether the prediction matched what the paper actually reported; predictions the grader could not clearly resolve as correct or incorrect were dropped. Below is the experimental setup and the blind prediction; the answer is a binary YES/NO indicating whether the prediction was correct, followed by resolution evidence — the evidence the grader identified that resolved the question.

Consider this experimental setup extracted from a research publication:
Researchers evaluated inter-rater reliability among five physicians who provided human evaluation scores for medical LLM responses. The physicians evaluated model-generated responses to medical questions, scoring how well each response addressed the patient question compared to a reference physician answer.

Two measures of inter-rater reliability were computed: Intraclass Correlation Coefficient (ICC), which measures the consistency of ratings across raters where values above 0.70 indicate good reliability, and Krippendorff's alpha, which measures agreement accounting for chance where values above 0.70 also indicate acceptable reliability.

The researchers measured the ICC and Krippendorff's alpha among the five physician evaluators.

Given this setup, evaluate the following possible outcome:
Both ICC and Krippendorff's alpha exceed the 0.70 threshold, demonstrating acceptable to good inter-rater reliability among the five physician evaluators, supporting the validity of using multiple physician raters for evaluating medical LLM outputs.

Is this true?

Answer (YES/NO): YES